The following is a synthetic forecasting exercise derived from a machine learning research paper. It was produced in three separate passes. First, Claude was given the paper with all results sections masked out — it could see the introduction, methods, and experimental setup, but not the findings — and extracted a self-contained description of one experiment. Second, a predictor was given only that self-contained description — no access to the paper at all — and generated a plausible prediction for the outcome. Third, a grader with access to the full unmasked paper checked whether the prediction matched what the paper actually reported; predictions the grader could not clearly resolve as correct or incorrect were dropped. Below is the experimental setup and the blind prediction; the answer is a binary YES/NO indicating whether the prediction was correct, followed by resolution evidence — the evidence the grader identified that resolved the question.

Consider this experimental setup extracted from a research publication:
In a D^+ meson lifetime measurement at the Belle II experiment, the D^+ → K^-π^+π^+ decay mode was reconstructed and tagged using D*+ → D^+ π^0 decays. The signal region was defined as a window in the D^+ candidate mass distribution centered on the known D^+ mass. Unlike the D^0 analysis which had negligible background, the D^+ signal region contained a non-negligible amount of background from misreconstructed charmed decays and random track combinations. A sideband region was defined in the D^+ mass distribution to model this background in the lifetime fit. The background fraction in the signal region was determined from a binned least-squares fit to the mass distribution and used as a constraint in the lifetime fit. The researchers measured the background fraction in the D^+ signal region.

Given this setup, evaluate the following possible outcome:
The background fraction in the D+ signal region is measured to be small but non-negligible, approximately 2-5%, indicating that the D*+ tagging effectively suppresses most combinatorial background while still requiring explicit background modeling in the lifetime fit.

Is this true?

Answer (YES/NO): NO